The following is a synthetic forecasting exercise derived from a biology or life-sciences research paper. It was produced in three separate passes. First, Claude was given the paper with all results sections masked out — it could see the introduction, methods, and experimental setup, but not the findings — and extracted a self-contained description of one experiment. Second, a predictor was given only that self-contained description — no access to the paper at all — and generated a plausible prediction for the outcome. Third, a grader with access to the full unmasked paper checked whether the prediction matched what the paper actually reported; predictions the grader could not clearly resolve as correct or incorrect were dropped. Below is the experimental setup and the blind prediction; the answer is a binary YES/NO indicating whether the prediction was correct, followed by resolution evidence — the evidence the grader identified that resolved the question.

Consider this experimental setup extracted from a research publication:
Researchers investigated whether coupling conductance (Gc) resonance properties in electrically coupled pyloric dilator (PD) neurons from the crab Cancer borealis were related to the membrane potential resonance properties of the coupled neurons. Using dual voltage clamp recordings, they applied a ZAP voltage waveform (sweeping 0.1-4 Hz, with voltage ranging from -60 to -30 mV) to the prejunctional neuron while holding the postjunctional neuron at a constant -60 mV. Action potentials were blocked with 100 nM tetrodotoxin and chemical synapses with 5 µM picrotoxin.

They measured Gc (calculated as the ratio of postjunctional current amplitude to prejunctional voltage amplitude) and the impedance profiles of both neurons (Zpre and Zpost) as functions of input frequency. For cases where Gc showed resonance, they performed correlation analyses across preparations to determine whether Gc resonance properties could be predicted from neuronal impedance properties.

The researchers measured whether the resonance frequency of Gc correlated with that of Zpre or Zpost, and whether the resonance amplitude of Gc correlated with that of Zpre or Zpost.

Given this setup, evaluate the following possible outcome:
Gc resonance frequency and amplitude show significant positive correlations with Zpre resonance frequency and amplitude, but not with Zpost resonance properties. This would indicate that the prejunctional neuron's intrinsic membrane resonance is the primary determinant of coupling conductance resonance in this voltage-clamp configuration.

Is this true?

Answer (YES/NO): NO